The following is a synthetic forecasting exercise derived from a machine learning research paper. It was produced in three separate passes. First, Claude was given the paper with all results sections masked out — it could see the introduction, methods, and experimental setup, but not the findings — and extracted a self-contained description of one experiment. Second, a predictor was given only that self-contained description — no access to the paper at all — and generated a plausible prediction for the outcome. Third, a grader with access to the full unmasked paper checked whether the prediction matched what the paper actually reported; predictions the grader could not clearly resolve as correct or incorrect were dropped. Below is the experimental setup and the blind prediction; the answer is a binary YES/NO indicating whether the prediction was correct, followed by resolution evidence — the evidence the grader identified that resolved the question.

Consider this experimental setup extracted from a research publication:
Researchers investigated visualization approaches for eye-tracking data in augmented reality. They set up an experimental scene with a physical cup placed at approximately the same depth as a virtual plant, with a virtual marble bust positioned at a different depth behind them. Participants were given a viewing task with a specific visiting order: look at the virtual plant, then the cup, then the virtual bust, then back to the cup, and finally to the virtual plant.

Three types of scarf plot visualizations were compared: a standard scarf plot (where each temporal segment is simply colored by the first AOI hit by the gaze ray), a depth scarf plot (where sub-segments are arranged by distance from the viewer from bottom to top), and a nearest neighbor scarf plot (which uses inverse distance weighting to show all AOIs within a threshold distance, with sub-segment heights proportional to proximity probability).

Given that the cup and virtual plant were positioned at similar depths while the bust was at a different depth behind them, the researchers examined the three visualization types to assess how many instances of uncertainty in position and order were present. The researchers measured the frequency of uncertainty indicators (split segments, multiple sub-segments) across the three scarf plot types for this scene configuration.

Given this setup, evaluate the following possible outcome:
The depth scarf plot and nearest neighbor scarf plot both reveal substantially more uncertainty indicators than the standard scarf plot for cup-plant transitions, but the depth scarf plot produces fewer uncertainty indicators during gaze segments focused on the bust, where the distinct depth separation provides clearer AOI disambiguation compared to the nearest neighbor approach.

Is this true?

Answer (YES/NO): NO